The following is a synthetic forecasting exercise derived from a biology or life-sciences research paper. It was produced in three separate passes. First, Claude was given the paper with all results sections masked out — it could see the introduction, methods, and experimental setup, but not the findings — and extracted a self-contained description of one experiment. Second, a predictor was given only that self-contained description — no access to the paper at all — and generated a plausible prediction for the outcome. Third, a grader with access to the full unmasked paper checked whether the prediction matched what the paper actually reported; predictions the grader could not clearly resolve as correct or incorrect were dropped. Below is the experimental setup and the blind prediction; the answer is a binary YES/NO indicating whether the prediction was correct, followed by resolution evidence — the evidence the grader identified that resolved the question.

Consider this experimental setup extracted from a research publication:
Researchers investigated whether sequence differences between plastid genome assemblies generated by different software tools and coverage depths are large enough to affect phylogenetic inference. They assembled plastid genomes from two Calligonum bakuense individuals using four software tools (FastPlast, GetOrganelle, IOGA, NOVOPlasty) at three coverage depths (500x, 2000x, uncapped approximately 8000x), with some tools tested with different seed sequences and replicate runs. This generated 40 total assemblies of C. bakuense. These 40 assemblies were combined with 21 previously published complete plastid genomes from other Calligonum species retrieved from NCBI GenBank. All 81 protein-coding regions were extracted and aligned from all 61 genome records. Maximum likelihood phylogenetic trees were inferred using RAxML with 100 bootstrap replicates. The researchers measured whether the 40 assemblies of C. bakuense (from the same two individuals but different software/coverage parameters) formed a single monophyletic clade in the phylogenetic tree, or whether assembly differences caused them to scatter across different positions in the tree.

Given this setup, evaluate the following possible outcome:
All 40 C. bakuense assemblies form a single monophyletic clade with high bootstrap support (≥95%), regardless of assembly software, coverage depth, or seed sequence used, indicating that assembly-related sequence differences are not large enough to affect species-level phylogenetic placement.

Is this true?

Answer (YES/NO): NO